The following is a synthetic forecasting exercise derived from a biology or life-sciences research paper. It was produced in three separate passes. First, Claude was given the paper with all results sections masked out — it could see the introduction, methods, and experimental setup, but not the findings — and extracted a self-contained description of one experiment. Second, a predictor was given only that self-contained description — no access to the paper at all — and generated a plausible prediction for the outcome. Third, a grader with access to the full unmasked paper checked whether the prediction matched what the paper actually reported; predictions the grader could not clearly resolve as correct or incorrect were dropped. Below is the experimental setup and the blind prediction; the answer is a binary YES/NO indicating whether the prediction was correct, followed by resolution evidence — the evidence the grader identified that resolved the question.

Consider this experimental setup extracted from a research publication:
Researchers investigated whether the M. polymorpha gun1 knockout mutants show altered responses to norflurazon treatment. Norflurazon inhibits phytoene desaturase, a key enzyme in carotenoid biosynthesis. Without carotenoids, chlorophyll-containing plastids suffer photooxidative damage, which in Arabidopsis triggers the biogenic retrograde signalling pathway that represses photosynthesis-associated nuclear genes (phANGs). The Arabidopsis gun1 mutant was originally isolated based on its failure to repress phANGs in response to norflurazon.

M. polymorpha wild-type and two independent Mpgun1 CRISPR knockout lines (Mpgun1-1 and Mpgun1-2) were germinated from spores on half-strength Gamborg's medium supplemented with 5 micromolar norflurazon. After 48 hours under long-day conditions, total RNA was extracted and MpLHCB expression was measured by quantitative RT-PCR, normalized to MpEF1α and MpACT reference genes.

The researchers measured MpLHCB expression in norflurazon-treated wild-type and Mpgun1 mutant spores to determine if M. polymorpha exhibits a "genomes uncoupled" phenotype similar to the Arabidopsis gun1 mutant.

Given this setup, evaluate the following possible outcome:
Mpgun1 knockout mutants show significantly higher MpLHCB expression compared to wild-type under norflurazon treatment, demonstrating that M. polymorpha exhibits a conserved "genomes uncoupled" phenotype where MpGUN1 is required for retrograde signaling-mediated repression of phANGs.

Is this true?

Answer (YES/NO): NO